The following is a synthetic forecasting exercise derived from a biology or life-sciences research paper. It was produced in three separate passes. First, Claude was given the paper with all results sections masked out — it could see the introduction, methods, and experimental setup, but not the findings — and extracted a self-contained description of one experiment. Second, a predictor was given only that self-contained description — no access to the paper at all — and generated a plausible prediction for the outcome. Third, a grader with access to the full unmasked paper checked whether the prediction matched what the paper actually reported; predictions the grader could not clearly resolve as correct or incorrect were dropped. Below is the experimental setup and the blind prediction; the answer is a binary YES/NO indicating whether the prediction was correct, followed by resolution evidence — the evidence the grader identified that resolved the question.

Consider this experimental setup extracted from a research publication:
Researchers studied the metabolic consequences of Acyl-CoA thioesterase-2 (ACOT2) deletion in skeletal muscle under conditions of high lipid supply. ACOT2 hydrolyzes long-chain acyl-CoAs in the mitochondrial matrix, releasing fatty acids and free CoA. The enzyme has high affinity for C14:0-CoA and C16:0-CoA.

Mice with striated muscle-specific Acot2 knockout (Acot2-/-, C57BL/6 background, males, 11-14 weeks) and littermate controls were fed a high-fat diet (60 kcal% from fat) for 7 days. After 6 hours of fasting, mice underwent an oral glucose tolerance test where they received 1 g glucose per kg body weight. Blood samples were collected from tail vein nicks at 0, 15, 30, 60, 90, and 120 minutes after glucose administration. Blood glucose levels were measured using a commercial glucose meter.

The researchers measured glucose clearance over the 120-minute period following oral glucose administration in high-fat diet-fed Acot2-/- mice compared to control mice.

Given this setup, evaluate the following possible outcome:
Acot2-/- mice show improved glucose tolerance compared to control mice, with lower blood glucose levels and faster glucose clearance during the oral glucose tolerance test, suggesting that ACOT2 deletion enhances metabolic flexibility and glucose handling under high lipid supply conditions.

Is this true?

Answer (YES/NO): YES